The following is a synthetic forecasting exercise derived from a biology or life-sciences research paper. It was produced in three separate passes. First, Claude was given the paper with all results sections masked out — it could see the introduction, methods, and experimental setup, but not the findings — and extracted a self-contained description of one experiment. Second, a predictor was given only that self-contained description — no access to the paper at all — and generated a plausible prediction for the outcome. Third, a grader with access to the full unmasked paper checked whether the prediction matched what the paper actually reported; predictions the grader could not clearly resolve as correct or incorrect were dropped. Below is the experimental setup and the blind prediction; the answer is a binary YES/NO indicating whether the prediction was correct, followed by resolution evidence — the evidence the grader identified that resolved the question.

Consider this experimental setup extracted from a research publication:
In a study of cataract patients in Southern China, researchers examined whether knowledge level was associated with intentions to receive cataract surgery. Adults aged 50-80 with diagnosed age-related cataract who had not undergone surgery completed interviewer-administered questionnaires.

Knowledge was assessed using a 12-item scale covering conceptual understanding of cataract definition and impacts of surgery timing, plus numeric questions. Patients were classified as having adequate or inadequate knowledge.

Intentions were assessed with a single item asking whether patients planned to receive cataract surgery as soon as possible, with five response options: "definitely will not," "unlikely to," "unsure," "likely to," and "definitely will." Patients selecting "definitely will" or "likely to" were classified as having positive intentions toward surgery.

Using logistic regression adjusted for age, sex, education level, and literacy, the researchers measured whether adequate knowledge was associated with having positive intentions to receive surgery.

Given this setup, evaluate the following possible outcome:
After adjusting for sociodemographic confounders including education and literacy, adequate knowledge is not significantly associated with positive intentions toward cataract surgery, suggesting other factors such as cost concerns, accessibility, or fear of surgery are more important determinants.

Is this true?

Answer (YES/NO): NO